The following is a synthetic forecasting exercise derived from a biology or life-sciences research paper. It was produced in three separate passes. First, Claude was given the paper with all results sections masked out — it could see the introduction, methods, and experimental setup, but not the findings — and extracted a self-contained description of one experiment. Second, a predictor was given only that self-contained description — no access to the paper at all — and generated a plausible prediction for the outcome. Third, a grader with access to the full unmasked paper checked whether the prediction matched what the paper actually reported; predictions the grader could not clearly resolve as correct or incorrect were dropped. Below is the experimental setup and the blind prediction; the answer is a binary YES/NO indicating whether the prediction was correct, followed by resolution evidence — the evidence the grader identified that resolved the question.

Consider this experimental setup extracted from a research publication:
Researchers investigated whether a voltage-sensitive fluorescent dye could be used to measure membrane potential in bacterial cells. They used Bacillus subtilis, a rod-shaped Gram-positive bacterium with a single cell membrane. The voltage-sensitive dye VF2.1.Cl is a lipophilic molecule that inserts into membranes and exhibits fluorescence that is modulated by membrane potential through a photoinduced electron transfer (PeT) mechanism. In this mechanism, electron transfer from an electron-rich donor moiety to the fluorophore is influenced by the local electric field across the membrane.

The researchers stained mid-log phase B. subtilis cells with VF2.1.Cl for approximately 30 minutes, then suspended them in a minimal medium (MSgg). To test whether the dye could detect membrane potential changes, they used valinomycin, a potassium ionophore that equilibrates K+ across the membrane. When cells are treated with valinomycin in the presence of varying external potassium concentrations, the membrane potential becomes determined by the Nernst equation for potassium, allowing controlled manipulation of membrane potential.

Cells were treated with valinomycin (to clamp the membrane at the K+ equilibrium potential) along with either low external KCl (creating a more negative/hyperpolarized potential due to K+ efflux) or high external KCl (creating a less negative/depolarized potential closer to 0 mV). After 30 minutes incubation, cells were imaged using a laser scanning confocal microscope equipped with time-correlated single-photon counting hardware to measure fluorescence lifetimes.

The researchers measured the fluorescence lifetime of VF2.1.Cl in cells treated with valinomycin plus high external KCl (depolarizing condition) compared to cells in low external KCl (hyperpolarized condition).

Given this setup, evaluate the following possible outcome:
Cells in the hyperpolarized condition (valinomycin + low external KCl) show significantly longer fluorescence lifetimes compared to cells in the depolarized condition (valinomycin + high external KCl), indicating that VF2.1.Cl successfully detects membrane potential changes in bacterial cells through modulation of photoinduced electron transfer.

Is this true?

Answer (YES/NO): NO